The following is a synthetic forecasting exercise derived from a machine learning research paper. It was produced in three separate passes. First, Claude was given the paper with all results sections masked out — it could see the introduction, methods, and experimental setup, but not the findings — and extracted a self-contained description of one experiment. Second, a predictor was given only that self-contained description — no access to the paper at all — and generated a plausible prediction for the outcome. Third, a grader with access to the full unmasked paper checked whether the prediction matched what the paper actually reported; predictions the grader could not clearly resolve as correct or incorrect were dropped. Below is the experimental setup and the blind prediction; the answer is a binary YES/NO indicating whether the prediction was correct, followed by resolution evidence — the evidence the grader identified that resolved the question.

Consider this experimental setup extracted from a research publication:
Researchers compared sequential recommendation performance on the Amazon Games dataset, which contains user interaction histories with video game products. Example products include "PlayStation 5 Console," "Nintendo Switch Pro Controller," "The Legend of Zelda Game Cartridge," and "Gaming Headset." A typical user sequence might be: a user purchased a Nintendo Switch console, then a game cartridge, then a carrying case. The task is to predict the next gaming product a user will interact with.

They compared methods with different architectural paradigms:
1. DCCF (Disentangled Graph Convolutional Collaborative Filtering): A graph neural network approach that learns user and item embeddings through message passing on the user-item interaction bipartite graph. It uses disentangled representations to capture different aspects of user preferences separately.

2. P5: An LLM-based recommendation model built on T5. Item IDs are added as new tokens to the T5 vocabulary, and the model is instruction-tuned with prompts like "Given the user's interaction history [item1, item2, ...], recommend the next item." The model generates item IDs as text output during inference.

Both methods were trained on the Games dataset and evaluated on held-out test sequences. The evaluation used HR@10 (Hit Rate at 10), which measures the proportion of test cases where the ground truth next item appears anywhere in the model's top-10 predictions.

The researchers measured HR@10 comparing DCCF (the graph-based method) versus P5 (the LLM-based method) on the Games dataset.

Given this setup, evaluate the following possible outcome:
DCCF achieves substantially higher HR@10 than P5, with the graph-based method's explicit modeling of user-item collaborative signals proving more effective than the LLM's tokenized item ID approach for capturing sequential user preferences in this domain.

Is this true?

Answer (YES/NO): YES